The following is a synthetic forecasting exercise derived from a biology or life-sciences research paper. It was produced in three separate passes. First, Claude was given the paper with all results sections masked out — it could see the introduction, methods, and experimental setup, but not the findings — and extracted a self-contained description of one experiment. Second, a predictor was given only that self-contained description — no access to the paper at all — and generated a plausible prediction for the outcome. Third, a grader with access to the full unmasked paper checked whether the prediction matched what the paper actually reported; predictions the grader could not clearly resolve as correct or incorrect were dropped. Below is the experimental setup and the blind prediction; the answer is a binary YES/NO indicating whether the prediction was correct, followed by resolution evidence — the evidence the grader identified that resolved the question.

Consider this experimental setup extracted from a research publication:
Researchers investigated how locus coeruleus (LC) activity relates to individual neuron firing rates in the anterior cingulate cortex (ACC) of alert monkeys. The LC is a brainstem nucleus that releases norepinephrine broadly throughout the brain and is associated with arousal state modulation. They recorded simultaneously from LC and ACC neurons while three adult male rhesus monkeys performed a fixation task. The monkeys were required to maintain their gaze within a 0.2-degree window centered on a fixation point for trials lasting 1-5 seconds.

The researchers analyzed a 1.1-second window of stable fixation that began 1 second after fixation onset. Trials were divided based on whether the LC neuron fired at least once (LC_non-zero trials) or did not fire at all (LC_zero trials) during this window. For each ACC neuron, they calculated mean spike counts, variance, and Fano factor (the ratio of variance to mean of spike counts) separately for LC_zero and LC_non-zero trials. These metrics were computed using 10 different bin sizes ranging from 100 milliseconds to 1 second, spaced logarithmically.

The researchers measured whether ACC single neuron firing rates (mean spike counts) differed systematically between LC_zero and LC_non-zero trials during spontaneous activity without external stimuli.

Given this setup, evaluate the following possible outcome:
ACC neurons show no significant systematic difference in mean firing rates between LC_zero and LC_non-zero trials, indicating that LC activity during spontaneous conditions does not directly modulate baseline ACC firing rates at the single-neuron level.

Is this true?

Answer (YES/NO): YES